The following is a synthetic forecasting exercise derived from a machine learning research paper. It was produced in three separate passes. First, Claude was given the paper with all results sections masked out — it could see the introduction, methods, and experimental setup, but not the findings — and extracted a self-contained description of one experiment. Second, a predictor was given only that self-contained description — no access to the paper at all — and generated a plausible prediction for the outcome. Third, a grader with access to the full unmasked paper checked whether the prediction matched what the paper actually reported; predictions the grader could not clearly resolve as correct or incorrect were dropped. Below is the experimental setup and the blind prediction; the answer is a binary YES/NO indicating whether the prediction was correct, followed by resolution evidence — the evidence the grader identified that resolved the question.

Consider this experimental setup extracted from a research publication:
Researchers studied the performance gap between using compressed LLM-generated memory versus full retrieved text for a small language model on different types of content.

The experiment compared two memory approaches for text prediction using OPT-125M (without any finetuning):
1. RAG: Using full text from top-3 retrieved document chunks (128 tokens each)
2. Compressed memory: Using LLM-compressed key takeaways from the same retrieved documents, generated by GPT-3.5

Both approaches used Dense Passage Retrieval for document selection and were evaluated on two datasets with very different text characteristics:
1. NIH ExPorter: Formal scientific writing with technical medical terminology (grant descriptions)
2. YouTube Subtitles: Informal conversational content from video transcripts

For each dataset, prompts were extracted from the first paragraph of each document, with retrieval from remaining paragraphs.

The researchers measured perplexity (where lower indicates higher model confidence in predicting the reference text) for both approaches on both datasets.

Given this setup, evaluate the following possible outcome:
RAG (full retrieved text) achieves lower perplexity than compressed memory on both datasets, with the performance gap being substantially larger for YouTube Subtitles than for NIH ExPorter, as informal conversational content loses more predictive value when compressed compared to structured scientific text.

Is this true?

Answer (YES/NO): NO